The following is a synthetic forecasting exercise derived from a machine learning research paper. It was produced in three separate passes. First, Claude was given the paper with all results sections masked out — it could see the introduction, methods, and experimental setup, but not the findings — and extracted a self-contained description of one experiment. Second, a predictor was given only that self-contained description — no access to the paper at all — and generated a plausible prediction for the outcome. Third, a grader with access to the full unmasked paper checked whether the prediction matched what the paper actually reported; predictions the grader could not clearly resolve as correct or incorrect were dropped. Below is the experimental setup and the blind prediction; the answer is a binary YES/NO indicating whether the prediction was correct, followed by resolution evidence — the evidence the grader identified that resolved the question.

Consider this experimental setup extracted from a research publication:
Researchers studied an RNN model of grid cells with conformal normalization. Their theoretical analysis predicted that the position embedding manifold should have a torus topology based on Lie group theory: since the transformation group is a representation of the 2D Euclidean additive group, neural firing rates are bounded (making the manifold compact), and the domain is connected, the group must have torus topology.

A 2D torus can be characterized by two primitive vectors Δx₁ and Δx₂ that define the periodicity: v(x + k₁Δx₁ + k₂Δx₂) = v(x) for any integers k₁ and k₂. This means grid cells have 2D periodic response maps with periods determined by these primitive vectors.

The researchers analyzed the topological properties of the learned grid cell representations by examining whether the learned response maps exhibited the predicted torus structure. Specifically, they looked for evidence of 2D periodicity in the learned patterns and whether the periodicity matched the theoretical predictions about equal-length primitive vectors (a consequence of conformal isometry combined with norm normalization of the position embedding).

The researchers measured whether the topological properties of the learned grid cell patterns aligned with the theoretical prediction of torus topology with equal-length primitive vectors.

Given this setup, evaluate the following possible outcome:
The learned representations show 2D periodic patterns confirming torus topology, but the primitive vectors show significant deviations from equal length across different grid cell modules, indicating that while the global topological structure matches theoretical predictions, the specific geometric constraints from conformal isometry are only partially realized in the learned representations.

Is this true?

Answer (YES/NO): NO